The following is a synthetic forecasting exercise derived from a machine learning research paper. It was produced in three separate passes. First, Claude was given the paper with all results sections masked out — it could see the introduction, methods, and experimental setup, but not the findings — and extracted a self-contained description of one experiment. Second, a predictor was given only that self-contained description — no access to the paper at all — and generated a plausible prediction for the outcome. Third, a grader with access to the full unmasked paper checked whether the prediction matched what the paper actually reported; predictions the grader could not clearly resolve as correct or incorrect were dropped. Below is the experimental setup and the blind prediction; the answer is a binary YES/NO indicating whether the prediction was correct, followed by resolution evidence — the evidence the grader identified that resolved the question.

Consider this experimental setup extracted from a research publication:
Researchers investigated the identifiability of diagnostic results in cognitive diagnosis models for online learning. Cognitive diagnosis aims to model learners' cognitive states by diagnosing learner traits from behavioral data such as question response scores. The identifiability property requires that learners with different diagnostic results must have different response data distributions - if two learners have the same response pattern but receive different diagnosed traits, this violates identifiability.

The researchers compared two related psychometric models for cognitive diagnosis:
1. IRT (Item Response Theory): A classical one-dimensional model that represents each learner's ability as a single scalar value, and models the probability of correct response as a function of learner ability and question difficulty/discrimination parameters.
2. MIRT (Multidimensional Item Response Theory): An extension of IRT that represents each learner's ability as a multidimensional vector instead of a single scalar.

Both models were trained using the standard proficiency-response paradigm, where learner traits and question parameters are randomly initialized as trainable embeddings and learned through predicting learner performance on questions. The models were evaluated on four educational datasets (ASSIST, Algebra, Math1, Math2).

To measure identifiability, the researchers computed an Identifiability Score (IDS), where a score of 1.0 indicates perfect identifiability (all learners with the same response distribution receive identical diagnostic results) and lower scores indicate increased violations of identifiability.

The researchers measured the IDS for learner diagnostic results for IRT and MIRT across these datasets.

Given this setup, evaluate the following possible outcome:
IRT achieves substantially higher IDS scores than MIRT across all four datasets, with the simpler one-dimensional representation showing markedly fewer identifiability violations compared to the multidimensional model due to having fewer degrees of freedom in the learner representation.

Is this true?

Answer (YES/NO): YES